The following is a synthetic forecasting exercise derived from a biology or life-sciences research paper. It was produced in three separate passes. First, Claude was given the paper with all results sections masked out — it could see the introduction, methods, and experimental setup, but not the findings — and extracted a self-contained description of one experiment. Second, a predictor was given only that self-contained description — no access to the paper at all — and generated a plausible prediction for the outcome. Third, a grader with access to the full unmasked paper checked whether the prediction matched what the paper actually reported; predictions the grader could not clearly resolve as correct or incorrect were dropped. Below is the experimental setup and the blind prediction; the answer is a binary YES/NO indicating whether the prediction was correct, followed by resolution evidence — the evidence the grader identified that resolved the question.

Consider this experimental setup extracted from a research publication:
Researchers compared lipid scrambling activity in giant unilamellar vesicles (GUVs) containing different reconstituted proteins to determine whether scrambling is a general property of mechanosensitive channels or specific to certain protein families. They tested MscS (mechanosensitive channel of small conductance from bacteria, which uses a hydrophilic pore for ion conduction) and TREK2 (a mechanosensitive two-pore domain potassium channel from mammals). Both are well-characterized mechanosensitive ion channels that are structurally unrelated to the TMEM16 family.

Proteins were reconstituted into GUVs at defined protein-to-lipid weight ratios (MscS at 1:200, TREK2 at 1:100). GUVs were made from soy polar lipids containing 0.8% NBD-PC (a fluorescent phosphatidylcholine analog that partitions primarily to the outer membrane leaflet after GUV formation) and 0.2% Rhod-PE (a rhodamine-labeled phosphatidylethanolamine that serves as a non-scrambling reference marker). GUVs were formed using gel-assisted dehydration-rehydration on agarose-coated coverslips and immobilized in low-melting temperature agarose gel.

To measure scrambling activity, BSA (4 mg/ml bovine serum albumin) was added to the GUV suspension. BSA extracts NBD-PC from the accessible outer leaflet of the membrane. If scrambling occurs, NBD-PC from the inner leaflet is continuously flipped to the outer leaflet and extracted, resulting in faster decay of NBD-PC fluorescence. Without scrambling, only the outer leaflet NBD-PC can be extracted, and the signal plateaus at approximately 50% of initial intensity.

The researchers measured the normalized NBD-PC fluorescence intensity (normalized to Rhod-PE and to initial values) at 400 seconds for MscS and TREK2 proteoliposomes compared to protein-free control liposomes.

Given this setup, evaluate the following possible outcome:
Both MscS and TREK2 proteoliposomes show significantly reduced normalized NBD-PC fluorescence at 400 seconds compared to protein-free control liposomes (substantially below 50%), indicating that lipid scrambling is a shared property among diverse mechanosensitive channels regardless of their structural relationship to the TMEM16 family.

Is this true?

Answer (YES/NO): NO